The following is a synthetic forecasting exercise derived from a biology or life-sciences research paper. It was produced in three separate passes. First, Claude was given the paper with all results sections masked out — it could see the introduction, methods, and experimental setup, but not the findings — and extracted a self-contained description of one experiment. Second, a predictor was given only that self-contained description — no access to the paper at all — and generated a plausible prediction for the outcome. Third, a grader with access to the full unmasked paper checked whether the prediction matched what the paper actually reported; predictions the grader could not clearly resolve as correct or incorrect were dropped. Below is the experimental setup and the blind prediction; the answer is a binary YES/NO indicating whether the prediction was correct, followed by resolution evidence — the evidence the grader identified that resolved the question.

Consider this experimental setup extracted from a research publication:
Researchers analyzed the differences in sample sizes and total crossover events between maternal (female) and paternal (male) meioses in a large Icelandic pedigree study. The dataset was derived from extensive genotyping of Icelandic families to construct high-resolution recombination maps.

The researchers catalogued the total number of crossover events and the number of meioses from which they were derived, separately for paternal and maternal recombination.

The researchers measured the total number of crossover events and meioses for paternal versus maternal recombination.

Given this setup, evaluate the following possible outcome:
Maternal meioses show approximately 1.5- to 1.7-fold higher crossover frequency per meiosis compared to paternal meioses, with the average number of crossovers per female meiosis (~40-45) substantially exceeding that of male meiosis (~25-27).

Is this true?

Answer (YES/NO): YES